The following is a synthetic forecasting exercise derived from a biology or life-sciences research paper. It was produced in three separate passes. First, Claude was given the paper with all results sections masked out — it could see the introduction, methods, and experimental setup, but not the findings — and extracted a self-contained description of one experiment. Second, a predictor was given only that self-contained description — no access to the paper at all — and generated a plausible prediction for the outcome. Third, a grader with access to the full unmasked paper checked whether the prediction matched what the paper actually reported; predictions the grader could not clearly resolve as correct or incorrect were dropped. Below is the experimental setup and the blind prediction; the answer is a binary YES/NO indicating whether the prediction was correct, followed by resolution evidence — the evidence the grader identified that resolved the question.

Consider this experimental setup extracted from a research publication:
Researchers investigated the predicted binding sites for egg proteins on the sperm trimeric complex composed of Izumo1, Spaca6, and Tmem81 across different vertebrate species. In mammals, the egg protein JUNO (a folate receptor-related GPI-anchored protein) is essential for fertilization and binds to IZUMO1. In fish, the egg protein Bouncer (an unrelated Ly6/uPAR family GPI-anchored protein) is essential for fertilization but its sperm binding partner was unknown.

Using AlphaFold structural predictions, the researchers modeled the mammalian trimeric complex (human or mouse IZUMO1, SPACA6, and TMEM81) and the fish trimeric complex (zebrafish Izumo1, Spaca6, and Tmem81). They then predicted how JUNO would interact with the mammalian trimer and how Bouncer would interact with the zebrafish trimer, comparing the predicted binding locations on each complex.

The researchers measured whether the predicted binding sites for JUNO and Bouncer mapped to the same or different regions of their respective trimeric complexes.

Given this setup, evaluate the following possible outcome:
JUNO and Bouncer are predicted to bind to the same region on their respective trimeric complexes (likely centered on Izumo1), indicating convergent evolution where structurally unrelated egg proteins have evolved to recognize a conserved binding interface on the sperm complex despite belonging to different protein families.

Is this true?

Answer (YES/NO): NO